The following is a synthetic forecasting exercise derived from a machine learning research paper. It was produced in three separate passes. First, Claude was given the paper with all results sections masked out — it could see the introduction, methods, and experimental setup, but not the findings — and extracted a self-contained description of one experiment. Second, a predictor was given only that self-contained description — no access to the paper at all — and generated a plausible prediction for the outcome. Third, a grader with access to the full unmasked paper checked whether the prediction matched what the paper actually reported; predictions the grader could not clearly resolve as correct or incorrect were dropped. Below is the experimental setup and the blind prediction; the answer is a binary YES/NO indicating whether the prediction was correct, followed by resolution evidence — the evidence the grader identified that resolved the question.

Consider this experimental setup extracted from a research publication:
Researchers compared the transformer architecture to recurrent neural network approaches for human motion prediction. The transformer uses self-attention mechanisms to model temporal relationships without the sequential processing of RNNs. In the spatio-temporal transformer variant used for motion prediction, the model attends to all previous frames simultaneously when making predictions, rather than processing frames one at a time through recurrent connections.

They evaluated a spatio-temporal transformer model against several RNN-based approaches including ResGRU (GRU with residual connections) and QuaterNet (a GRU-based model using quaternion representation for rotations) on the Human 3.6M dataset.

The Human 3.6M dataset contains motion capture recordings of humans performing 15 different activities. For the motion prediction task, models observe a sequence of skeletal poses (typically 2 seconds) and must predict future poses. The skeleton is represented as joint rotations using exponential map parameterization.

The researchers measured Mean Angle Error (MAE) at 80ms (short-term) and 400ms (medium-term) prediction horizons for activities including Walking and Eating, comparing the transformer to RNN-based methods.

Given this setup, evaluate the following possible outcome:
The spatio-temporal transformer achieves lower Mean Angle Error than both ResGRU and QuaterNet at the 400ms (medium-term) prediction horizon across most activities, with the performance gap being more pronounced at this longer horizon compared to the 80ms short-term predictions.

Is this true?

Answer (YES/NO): NO